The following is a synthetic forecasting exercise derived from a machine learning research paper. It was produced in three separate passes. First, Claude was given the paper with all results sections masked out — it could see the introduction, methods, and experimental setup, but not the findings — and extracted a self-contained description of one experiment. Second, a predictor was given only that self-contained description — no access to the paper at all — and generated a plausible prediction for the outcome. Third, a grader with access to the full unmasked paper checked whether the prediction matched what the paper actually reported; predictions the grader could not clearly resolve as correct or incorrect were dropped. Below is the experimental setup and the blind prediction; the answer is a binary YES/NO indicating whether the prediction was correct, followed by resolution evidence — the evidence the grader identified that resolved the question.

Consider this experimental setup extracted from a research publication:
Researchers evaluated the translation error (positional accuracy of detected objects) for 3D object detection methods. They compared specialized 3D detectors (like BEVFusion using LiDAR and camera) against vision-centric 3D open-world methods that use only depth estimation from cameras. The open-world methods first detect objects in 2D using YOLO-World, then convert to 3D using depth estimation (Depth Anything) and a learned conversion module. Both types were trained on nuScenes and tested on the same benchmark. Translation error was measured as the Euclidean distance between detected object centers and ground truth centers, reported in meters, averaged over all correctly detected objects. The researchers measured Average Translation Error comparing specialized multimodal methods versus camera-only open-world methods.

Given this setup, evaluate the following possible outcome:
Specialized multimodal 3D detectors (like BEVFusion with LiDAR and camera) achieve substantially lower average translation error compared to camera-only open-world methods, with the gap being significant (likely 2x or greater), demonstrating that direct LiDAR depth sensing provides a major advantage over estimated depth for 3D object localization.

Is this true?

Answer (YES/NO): NO